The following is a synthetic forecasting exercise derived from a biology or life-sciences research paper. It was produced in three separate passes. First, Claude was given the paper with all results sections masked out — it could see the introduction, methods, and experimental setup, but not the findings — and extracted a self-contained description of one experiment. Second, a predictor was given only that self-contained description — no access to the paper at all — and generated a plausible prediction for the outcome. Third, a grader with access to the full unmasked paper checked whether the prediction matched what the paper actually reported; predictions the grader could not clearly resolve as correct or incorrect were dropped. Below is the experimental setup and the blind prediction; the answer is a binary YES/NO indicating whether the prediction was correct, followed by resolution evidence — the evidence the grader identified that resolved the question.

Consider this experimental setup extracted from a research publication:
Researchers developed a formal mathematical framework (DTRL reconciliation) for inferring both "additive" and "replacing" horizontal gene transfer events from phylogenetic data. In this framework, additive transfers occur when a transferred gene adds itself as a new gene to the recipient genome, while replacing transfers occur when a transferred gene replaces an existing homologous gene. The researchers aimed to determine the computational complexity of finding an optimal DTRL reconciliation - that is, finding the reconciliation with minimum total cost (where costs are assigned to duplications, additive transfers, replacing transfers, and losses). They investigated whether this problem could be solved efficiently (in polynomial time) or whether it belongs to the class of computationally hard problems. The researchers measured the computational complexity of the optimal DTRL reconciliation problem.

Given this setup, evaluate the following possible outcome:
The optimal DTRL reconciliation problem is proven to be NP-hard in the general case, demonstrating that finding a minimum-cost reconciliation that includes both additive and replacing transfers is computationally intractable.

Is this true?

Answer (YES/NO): YES